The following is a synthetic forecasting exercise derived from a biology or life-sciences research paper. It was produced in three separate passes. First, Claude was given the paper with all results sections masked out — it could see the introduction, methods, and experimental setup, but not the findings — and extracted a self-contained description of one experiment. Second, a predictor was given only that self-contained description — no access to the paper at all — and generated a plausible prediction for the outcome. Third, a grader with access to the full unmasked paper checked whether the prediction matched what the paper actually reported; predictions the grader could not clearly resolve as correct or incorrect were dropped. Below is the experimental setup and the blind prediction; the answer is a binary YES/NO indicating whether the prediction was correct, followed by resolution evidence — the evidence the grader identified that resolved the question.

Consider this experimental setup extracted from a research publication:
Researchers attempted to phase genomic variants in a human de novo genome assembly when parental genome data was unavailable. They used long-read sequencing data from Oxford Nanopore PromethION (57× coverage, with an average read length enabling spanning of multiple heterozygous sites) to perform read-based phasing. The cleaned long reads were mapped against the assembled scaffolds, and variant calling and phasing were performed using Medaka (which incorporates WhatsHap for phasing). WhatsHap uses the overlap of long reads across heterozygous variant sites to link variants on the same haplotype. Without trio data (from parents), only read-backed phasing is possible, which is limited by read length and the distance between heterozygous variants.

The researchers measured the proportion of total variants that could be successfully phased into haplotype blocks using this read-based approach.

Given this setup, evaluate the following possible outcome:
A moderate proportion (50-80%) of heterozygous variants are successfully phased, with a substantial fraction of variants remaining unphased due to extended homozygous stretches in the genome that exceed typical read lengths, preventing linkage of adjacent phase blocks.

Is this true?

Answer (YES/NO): YES